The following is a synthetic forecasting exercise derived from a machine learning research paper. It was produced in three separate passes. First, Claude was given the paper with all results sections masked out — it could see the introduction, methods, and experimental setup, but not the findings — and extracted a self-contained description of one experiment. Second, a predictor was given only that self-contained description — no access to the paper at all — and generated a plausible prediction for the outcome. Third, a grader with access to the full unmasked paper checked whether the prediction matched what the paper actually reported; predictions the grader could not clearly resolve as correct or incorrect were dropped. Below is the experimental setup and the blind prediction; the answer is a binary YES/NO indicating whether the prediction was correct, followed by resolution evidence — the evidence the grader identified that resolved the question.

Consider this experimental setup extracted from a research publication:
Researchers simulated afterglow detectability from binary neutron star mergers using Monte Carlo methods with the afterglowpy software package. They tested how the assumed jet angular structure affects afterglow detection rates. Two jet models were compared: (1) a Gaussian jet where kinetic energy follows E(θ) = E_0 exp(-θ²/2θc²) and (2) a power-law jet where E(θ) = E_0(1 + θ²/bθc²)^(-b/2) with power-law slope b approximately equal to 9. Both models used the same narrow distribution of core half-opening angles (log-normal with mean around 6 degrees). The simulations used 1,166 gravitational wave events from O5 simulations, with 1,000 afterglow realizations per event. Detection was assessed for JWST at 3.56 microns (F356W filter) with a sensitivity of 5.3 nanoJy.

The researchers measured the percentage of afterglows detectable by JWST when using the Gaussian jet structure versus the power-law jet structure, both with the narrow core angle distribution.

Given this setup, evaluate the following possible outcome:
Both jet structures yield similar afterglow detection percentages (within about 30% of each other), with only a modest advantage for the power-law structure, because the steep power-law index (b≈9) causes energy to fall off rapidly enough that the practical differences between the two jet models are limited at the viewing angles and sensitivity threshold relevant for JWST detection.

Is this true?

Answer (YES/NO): YES